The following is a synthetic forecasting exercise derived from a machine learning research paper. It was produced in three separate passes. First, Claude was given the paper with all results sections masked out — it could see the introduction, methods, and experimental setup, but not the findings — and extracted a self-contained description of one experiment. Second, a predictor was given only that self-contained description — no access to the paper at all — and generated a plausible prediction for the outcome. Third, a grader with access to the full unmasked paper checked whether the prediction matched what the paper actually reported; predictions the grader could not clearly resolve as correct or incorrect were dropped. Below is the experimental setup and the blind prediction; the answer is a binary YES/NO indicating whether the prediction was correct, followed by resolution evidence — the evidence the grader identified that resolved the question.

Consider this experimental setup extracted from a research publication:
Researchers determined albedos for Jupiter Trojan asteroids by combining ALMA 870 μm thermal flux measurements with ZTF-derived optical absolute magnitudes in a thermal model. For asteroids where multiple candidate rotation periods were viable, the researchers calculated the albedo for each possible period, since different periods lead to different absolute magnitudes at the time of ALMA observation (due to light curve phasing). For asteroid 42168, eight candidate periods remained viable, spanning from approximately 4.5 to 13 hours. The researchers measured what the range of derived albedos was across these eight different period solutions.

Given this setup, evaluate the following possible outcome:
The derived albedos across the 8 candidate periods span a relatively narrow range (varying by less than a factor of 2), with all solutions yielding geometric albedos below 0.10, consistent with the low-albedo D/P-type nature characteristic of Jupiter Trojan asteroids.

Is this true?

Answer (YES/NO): NO